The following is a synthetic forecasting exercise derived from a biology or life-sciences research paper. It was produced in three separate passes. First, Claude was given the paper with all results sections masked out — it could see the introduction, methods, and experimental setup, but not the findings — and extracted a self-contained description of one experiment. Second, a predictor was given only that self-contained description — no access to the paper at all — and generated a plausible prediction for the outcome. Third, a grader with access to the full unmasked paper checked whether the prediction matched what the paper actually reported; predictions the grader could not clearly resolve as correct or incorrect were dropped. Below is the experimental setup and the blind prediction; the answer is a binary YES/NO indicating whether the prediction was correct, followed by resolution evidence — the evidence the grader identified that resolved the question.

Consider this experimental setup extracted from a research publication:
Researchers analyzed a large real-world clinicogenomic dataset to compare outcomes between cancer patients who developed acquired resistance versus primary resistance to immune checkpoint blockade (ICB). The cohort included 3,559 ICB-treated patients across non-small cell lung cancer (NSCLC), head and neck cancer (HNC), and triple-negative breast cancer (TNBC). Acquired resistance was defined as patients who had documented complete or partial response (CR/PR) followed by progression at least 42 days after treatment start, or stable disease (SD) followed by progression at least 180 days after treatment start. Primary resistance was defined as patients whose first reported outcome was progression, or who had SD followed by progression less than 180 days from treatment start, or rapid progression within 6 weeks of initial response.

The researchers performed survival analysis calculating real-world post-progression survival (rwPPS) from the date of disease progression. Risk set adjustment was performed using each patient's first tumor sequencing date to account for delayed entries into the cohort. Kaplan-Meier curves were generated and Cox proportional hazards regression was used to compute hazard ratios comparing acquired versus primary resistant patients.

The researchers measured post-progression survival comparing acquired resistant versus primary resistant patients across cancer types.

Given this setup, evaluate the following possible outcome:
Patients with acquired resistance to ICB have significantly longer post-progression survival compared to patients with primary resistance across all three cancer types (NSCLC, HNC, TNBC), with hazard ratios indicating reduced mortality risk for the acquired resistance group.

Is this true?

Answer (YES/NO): YES